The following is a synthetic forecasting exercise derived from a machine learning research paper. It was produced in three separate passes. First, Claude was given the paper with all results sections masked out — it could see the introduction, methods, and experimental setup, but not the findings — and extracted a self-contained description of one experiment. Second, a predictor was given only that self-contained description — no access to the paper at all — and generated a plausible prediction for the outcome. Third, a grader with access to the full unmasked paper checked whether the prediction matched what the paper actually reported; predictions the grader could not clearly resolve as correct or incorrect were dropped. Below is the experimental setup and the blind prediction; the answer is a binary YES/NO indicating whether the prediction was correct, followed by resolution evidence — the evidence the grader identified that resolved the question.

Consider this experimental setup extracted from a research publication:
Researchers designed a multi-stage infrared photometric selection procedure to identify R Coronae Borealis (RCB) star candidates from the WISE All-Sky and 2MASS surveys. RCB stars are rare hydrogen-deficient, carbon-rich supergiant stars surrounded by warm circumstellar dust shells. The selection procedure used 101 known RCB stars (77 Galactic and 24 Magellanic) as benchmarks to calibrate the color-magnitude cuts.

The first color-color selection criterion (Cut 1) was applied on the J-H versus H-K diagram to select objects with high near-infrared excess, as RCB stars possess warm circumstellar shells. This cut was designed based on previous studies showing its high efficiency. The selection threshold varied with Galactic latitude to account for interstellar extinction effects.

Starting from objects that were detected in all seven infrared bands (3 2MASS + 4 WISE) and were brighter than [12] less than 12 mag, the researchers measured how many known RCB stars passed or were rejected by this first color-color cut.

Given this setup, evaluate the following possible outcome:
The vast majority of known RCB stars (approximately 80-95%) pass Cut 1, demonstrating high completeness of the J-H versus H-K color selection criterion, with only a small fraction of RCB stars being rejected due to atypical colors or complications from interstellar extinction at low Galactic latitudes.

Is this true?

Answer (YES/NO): YES